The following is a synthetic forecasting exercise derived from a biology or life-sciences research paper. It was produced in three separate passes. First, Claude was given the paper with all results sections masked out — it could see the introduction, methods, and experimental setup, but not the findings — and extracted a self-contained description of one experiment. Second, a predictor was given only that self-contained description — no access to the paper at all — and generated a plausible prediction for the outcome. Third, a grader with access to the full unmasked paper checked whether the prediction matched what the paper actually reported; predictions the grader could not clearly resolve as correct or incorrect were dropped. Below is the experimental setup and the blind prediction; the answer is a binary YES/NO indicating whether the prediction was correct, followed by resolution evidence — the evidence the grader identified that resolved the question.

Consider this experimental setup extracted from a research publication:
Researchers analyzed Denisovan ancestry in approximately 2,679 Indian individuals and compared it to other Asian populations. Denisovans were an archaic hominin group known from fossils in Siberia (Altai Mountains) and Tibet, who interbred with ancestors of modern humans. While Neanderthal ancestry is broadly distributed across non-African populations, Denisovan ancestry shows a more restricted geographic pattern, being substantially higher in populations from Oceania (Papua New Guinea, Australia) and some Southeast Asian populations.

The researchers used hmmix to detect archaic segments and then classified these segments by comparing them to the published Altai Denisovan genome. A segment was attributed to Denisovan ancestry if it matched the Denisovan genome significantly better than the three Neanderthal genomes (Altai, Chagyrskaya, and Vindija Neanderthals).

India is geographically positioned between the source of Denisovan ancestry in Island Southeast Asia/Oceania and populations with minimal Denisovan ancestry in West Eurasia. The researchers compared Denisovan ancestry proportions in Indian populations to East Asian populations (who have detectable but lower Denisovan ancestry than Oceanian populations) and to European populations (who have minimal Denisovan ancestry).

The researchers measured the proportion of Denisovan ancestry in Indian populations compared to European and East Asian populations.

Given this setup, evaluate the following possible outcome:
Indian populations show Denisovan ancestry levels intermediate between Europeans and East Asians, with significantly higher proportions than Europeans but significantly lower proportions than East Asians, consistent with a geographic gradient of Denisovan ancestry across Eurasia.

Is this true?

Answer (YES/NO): NO